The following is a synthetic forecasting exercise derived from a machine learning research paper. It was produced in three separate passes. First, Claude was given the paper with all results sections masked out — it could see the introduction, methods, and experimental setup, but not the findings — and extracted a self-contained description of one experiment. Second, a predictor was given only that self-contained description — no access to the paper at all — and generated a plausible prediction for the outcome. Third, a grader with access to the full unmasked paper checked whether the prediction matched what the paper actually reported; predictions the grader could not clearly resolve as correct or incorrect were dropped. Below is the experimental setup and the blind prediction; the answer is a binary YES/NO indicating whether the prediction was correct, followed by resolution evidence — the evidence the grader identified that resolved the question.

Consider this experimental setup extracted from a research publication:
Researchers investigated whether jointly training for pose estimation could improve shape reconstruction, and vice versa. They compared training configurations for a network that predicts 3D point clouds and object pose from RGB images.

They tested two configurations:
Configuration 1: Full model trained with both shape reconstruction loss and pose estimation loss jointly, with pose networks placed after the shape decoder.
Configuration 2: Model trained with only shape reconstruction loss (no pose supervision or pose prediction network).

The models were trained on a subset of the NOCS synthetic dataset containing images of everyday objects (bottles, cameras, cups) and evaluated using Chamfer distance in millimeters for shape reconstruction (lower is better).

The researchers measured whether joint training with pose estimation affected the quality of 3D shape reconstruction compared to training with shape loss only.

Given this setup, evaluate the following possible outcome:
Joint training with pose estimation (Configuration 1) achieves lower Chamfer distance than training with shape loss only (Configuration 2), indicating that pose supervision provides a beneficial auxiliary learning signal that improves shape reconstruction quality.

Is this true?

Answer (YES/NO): YES